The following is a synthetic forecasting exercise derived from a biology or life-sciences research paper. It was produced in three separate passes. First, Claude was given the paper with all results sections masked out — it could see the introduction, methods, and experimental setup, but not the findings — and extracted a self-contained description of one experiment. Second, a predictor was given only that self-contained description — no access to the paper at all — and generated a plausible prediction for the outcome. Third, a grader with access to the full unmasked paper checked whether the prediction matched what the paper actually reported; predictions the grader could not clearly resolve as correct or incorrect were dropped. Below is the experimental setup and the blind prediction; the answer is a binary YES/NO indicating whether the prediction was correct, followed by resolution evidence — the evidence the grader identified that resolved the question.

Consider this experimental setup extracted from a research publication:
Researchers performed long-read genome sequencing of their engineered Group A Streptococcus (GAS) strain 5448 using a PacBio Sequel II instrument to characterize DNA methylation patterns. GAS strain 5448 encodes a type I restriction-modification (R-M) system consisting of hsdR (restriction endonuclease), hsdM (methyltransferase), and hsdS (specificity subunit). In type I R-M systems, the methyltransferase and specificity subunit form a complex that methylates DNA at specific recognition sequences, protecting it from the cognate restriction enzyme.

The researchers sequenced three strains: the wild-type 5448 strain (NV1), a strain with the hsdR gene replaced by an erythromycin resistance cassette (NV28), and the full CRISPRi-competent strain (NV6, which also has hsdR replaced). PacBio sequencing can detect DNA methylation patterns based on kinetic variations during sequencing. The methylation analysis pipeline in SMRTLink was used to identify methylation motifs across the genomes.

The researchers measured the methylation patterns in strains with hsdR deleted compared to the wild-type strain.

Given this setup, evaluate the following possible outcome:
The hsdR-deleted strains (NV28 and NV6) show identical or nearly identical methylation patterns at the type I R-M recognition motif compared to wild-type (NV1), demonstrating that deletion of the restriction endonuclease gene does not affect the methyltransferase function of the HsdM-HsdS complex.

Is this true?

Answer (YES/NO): YES